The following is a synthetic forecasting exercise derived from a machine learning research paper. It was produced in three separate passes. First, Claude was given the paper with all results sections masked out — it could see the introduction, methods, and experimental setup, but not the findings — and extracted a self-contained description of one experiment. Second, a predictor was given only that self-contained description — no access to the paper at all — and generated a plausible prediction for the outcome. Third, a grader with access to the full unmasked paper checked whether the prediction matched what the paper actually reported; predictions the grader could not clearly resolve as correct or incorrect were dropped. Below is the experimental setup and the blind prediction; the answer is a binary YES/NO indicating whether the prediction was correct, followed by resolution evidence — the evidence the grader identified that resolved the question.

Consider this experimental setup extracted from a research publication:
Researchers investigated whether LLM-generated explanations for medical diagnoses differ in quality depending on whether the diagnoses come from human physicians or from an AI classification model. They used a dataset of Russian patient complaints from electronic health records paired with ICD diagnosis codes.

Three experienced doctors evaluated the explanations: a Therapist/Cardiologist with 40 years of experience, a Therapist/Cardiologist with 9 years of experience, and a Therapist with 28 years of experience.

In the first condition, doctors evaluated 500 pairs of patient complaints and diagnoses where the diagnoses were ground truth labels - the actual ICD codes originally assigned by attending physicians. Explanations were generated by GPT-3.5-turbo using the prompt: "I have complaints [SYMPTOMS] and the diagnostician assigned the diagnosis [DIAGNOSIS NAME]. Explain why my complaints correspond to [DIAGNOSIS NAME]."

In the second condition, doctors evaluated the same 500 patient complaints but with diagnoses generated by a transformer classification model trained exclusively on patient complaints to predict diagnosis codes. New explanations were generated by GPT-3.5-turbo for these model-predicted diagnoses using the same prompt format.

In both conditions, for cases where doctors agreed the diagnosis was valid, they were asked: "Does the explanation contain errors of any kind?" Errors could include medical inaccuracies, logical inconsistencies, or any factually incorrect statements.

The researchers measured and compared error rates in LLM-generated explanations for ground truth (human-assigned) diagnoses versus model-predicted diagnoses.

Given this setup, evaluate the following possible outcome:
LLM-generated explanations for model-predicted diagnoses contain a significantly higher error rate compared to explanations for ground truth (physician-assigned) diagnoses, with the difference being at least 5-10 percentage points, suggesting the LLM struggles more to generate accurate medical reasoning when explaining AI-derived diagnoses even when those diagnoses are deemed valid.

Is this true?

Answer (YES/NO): NO